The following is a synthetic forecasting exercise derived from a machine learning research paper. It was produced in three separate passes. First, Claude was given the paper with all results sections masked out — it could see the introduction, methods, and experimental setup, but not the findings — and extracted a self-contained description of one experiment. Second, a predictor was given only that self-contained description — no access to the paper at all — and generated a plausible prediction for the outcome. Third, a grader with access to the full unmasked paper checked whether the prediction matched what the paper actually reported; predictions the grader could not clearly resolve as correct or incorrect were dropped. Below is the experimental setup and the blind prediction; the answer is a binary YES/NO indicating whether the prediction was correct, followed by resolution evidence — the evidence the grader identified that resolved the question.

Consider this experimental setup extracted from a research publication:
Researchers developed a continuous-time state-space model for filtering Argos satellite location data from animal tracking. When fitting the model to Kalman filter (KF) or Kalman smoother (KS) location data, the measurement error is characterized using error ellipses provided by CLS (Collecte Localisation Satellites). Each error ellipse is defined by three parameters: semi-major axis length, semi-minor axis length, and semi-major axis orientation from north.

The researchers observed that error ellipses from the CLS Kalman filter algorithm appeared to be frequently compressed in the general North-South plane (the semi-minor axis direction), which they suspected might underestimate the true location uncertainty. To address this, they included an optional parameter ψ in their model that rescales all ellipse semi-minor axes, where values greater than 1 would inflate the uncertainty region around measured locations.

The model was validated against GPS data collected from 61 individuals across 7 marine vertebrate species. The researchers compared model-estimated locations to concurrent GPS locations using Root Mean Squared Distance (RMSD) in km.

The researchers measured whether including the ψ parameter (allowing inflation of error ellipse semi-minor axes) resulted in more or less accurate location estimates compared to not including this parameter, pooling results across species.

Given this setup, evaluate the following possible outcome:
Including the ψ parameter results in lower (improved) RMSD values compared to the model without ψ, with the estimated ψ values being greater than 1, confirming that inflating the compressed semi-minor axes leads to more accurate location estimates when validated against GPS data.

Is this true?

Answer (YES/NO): YES